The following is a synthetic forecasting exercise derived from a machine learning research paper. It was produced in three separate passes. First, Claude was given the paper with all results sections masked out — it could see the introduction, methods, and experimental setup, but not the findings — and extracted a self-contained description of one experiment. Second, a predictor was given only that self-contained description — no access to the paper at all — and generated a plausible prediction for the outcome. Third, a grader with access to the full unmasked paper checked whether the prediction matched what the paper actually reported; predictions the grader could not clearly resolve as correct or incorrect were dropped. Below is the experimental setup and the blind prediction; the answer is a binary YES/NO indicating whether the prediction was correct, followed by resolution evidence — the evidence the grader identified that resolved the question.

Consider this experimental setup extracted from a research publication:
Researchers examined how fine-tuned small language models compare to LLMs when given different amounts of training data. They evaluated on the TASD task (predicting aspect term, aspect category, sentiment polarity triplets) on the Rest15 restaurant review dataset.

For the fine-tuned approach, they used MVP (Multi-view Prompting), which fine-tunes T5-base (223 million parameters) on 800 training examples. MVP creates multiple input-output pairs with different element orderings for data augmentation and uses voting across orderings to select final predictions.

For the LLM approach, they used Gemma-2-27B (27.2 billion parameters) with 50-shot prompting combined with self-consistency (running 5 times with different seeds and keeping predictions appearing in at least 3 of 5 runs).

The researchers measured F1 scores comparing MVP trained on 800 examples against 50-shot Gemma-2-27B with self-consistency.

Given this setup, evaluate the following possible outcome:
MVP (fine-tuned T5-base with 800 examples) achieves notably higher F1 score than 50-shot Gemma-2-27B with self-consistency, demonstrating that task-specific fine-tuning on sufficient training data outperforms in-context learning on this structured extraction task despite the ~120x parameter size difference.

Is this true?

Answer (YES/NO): NO